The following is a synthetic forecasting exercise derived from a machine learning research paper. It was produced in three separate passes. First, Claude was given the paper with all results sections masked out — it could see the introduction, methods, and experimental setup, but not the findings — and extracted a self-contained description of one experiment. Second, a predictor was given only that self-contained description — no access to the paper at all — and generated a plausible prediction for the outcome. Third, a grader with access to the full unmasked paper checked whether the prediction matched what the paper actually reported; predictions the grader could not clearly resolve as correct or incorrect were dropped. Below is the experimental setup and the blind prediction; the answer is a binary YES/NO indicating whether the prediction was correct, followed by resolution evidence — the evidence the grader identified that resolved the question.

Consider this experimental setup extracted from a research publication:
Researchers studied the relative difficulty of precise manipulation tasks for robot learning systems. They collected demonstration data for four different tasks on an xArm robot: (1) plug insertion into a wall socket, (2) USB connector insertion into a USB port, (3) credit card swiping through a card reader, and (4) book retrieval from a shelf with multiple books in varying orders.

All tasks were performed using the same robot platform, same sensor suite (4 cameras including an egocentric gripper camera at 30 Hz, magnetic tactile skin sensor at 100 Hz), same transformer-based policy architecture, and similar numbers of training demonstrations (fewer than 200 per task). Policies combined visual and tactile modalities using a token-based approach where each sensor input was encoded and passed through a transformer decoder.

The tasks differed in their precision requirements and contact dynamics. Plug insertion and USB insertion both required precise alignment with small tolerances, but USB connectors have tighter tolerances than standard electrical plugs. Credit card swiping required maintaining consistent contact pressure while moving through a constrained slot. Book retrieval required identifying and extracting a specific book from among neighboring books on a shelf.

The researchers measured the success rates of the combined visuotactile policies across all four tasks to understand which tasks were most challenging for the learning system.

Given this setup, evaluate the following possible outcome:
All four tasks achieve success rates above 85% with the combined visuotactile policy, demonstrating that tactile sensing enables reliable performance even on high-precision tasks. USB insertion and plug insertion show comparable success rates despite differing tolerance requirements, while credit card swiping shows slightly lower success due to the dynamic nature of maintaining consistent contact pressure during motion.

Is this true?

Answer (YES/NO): NO